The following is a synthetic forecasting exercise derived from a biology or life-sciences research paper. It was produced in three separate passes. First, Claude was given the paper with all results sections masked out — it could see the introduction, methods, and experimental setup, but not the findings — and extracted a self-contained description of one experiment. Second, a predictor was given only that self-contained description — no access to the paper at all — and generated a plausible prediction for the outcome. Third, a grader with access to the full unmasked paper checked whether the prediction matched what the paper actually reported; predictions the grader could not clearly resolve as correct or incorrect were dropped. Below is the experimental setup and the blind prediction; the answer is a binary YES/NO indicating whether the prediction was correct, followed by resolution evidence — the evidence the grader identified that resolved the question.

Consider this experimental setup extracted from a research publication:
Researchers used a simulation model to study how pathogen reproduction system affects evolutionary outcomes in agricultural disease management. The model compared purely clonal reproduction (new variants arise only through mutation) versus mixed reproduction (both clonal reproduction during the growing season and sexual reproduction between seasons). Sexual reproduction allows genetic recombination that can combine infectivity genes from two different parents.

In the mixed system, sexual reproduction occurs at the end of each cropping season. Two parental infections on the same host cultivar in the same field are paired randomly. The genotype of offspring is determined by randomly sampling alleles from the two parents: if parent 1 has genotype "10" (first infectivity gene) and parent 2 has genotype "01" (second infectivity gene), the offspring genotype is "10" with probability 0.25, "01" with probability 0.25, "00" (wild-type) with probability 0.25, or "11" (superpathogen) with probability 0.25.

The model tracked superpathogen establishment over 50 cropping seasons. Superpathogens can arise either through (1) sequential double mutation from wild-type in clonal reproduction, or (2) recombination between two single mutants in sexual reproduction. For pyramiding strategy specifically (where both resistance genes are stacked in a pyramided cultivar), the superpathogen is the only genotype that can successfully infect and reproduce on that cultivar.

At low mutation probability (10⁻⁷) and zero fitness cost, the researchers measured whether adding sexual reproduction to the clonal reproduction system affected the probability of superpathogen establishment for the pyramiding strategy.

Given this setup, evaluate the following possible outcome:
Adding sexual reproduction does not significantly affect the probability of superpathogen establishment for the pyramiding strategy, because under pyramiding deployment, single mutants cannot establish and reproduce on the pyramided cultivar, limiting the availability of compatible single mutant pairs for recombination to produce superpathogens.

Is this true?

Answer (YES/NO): YES